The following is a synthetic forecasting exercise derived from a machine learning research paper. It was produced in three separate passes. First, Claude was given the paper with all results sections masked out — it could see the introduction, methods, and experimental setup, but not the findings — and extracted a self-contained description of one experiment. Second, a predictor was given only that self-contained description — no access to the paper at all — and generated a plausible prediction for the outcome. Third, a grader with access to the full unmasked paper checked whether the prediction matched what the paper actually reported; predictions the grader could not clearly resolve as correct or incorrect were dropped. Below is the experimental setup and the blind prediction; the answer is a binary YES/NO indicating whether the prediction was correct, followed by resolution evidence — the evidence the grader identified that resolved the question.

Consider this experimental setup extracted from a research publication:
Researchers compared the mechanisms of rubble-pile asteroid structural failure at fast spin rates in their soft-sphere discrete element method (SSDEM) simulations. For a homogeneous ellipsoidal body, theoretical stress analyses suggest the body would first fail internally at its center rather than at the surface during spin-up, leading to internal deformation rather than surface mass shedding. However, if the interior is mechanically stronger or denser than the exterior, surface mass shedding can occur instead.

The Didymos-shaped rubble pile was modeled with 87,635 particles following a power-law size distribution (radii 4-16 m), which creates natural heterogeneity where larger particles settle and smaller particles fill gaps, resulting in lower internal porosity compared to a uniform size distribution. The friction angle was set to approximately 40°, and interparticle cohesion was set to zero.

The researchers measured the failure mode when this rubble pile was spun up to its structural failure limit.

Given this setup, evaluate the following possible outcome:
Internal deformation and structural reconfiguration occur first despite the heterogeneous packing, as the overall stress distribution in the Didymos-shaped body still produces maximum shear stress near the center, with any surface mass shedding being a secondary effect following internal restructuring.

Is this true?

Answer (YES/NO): NO